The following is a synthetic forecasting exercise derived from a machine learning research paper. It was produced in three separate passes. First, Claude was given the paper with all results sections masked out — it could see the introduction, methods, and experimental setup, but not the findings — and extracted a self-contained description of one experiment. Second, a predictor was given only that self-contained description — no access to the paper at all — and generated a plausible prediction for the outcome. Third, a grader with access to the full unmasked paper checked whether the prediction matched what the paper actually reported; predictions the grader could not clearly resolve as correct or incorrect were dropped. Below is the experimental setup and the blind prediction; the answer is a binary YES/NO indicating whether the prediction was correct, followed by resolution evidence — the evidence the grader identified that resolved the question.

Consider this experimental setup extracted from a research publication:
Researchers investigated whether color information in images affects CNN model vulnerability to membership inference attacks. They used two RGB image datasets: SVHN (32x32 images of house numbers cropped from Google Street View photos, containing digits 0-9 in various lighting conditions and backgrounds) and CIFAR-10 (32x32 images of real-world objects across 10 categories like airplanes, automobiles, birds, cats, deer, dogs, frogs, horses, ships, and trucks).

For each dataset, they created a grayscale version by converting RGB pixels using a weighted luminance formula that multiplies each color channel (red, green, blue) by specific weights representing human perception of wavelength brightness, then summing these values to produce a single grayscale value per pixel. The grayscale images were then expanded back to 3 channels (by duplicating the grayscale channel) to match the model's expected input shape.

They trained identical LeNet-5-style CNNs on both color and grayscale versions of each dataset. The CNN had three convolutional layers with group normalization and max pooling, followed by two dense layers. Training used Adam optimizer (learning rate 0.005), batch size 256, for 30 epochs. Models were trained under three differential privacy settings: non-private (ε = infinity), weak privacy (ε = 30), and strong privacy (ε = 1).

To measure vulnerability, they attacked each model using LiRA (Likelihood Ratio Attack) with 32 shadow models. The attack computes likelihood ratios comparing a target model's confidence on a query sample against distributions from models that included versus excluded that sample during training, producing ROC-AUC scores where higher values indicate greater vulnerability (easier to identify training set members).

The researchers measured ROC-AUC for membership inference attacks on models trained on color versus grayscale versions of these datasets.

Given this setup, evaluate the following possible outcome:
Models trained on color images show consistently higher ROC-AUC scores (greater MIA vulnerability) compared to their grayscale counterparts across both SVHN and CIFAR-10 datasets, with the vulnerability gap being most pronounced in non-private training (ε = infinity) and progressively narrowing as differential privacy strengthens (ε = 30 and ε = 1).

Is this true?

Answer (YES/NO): NO